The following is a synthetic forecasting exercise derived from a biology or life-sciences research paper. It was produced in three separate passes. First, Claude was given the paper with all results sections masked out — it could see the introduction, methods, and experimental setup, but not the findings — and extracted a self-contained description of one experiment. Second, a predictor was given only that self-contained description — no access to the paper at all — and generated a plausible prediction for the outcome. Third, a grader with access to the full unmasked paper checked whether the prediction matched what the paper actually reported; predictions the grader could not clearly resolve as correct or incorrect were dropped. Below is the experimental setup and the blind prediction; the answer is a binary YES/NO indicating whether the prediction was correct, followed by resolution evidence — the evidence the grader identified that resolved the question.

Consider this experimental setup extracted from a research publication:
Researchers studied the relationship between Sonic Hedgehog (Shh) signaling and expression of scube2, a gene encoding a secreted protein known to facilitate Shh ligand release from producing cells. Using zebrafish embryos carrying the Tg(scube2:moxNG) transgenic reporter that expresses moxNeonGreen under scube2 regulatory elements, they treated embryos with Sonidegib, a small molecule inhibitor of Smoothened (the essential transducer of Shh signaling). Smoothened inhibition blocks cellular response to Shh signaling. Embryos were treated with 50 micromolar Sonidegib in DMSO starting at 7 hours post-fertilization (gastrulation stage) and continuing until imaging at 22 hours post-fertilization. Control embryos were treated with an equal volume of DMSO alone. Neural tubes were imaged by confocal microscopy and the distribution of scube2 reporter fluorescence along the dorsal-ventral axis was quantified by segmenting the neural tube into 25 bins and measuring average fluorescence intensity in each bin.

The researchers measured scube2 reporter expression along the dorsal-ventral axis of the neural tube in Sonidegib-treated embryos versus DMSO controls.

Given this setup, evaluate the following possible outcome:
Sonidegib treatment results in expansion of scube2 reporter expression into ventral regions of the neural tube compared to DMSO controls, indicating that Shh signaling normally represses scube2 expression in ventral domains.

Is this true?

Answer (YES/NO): YES